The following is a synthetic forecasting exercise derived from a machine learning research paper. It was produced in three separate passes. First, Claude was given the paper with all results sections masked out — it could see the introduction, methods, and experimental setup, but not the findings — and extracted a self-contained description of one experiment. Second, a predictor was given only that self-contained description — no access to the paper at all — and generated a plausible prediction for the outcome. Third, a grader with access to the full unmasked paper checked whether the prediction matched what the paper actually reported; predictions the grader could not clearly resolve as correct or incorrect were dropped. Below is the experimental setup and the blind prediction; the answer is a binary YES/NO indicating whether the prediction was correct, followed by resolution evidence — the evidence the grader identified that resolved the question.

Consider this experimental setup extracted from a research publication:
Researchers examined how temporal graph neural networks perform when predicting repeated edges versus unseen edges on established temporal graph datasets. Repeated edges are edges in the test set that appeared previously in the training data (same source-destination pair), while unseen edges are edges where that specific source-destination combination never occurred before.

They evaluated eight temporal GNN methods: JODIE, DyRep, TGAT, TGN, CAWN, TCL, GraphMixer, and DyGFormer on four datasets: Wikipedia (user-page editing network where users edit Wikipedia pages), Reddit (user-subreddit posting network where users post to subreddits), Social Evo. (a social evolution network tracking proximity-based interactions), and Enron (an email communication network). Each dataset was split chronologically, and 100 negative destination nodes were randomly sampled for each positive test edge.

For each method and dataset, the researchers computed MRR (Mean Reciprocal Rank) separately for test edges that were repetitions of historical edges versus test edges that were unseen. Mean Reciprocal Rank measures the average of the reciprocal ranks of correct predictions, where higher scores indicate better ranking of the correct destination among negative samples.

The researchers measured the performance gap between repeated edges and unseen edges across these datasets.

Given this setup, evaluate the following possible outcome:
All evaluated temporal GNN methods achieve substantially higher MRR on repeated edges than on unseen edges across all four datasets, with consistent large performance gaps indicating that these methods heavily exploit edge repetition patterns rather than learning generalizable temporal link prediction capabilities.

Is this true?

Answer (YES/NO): YES